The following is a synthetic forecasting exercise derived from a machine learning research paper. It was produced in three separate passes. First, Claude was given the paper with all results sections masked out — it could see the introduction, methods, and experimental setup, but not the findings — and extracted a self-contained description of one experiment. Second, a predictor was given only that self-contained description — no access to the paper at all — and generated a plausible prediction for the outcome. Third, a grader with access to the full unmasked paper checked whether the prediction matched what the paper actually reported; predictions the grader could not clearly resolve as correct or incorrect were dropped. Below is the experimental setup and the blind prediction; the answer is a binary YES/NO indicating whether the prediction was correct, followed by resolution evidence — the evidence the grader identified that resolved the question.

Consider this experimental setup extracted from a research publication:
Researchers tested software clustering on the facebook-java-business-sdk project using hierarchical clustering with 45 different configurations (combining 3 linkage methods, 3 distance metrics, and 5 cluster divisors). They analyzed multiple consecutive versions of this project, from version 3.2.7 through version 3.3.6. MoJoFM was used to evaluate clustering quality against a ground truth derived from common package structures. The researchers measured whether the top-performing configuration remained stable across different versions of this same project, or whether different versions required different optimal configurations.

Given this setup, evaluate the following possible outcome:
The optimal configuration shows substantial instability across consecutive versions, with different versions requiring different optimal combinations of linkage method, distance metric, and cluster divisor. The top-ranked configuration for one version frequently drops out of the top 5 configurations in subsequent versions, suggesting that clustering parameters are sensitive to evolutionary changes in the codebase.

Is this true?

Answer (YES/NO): NO